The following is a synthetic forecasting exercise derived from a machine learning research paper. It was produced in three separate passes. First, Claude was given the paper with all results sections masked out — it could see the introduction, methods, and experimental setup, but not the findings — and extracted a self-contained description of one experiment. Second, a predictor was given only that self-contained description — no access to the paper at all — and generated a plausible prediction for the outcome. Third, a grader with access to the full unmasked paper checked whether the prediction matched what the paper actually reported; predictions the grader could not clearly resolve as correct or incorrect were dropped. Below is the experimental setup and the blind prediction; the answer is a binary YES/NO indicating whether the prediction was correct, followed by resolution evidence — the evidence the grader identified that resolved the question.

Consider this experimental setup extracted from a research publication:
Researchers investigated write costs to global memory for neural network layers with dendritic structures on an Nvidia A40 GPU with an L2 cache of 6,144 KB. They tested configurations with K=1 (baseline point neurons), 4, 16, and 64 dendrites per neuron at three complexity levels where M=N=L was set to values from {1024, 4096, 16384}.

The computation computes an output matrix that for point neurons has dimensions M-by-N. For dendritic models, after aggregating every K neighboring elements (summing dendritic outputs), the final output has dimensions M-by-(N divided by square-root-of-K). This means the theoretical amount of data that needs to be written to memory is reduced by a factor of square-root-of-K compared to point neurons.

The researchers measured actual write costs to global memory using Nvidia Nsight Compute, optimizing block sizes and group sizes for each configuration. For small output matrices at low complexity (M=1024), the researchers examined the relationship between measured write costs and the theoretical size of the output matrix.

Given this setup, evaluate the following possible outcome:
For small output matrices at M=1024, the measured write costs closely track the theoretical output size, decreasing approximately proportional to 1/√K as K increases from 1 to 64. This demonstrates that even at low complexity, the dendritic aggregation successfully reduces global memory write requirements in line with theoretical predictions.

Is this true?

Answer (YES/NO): NO